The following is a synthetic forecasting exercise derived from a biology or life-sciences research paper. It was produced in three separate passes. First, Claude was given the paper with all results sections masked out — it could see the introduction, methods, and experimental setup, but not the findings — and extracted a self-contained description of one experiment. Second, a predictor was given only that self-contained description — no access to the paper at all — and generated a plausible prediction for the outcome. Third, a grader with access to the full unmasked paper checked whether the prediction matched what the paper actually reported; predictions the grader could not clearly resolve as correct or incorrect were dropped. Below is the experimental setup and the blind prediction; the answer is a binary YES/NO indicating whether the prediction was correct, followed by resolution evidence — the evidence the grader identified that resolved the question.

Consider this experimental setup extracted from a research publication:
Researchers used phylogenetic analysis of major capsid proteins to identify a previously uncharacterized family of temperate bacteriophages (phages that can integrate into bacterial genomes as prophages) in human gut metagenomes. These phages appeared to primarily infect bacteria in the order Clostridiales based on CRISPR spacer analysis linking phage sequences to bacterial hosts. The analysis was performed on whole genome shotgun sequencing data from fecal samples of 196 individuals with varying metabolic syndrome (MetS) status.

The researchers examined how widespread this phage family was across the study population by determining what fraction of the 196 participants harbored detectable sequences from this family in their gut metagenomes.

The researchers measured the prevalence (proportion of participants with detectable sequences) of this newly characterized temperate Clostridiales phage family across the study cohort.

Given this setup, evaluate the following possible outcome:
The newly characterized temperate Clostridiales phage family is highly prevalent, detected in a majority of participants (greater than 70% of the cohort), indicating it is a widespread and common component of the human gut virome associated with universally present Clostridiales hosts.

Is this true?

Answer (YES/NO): YES